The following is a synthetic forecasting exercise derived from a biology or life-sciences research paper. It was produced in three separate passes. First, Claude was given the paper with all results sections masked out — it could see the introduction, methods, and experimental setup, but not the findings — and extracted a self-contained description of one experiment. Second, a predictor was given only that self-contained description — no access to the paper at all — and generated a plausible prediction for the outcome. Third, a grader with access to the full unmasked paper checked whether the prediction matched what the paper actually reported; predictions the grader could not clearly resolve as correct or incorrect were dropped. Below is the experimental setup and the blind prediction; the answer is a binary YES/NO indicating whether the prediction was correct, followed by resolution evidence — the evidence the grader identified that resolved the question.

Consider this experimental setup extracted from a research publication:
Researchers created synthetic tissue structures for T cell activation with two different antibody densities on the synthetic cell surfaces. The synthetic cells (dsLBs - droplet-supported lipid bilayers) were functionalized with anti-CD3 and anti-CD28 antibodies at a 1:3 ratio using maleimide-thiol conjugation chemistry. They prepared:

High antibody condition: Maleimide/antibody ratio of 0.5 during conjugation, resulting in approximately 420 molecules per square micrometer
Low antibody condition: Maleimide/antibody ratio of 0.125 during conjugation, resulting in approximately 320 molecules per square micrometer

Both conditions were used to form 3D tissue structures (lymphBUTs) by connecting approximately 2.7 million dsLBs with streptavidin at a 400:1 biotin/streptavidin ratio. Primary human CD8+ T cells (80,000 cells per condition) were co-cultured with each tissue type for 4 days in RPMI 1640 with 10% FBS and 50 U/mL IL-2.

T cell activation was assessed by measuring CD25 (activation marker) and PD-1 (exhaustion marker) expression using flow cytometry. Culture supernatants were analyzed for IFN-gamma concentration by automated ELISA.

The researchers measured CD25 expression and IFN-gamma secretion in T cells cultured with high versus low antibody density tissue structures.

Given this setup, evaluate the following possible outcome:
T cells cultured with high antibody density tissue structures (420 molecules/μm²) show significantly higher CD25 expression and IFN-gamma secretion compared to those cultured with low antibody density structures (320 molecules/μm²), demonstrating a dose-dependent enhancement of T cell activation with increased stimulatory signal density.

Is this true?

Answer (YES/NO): NO